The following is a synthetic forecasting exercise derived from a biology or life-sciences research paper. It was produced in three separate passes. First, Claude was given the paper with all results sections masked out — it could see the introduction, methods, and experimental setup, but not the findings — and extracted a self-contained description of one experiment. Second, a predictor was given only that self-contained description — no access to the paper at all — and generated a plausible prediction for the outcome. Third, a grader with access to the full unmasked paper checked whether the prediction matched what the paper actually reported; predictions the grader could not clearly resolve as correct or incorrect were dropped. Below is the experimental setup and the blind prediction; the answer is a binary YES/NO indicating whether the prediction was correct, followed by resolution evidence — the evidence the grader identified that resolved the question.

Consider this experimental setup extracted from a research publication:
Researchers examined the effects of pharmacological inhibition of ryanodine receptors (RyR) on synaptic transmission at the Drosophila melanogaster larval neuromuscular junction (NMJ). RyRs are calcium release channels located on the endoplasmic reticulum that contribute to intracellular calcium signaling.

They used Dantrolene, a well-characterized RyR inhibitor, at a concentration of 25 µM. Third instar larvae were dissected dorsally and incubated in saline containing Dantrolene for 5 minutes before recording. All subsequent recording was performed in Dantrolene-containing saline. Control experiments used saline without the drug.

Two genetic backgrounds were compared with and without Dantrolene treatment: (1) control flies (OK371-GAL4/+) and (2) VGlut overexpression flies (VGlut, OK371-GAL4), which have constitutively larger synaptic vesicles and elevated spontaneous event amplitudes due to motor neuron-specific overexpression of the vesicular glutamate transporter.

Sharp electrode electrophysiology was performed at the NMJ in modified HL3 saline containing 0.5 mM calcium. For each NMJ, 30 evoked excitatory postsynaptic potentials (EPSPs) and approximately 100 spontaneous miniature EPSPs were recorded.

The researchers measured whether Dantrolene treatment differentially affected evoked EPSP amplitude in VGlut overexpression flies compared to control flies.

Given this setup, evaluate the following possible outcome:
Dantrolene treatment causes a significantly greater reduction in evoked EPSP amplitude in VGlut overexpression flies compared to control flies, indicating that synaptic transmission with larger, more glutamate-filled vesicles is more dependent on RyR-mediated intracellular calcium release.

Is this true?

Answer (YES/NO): YES